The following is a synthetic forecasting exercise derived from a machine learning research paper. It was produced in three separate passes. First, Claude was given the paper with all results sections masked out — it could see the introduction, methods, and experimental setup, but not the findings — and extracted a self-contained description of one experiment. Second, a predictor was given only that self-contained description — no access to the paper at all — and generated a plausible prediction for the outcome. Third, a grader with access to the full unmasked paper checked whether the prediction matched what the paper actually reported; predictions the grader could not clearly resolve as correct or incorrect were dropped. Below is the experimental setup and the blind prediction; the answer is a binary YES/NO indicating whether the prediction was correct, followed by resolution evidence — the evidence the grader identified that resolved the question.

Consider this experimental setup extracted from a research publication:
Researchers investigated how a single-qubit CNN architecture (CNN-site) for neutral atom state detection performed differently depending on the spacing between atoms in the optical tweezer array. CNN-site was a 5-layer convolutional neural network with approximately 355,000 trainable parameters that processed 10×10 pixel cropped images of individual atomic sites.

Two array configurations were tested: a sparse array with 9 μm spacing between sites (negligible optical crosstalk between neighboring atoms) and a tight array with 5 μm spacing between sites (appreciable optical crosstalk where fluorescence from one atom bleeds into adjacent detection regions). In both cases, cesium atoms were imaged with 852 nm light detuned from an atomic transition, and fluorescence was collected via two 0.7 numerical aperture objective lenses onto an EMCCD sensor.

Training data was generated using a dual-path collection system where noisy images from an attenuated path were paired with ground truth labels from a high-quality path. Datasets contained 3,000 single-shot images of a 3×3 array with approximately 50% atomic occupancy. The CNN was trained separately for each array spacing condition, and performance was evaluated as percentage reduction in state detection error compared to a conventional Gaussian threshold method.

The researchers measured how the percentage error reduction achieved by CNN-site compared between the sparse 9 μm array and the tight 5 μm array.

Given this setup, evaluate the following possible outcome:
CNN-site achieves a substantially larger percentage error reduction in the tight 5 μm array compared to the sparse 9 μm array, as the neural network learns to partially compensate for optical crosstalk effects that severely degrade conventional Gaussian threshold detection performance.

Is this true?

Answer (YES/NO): NO